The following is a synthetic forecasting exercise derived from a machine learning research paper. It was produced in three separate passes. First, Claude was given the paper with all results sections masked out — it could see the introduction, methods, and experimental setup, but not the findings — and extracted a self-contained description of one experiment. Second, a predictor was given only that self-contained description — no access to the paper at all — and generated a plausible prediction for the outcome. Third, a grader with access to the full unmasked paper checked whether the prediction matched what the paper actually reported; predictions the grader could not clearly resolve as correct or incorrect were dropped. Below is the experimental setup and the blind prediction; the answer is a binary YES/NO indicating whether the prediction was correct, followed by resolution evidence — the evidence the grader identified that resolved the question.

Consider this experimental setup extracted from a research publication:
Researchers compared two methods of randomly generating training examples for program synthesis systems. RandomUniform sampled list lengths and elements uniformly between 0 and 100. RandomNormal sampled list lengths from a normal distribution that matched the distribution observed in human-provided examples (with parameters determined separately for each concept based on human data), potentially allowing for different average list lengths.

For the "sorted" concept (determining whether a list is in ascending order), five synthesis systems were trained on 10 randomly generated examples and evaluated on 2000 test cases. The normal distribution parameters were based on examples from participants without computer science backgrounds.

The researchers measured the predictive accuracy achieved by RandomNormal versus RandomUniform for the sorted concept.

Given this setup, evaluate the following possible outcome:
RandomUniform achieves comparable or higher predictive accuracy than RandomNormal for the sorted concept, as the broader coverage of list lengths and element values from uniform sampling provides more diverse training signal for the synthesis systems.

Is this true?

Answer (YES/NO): NO